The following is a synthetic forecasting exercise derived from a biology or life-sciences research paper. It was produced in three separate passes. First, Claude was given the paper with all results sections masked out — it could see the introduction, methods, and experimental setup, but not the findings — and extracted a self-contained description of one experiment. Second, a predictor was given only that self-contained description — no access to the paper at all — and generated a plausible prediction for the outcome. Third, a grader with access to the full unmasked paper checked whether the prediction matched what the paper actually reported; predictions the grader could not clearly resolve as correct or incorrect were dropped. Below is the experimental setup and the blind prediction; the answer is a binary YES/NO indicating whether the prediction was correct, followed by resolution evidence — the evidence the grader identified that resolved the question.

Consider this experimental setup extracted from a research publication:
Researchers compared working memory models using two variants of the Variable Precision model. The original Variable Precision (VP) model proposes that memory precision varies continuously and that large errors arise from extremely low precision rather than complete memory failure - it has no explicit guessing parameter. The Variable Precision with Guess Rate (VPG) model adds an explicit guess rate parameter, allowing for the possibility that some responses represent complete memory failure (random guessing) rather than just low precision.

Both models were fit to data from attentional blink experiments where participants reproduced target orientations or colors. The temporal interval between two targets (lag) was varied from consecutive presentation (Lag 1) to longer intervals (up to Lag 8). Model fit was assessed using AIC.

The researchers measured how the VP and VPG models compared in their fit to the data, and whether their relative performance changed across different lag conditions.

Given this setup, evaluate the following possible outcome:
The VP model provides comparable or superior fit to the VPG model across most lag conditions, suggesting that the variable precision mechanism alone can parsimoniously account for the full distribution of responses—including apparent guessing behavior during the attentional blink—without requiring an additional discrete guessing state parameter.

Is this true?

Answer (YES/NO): NO